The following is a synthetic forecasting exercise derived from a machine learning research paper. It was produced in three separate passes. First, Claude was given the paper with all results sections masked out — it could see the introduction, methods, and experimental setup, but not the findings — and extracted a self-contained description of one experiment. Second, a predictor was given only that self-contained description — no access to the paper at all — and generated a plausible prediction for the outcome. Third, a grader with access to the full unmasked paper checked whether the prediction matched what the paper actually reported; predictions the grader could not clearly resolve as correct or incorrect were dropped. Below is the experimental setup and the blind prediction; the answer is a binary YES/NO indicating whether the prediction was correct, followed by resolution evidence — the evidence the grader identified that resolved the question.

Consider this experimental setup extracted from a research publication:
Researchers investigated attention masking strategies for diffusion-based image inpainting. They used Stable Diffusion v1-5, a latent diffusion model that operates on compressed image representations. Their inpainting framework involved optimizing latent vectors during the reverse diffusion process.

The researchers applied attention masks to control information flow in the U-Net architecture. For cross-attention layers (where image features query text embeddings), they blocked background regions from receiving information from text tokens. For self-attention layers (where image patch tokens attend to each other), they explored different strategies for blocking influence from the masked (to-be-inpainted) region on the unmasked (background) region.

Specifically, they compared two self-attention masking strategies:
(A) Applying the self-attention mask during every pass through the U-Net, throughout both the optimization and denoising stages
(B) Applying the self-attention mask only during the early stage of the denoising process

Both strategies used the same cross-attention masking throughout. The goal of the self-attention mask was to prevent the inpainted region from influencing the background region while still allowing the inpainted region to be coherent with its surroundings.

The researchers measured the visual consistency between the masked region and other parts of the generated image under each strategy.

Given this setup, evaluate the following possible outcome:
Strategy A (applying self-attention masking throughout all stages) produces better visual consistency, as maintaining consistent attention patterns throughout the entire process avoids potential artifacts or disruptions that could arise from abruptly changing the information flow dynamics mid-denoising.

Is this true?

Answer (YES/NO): NO